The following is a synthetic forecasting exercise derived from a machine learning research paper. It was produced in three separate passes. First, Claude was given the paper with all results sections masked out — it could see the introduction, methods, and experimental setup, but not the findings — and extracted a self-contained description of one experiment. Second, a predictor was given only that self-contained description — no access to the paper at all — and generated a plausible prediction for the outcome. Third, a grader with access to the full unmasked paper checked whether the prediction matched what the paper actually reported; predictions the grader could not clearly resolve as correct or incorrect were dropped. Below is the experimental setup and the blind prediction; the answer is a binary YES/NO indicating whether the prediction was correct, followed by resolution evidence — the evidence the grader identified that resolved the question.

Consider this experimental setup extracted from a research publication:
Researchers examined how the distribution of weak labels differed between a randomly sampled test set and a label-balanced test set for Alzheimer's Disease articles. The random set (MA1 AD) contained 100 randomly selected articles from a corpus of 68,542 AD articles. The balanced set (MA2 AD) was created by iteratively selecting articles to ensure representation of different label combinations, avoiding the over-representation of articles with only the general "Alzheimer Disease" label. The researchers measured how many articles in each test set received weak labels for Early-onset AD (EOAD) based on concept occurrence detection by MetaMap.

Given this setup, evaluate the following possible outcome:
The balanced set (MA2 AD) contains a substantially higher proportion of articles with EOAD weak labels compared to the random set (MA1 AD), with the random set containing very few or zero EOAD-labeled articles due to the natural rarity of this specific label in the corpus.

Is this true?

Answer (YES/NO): YES